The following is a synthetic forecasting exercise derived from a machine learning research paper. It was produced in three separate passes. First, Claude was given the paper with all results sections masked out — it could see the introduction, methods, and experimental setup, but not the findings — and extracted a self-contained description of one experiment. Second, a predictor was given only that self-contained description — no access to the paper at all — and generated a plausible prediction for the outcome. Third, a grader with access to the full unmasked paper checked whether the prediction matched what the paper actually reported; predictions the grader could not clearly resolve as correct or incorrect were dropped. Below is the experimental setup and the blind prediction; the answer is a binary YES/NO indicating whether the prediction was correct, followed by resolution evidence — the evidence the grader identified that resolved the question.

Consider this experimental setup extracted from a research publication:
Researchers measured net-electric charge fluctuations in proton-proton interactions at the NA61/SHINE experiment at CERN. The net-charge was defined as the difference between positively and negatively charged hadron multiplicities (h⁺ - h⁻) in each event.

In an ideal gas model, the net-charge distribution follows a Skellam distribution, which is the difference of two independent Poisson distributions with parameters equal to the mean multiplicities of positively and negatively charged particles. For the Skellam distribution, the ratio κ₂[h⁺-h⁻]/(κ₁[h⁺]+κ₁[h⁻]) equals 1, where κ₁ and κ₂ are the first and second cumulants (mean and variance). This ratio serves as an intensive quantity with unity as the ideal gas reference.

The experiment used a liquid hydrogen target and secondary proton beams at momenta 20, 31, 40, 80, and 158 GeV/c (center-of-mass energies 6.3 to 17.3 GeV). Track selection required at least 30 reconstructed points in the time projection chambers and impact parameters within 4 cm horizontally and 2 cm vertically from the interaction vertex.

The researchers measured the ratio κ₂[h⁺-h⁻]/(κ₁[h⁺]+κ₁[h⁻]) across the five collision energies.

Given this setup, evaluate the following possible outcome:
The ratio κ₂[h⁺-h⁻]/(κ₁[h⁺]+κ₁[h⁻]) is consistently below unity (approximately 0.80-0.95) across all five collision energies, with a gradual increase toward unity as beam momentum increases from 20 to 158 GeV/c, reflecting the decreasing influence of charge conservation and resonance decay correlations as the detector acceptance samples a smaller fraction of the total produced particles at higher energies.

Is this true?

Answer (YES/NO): NO